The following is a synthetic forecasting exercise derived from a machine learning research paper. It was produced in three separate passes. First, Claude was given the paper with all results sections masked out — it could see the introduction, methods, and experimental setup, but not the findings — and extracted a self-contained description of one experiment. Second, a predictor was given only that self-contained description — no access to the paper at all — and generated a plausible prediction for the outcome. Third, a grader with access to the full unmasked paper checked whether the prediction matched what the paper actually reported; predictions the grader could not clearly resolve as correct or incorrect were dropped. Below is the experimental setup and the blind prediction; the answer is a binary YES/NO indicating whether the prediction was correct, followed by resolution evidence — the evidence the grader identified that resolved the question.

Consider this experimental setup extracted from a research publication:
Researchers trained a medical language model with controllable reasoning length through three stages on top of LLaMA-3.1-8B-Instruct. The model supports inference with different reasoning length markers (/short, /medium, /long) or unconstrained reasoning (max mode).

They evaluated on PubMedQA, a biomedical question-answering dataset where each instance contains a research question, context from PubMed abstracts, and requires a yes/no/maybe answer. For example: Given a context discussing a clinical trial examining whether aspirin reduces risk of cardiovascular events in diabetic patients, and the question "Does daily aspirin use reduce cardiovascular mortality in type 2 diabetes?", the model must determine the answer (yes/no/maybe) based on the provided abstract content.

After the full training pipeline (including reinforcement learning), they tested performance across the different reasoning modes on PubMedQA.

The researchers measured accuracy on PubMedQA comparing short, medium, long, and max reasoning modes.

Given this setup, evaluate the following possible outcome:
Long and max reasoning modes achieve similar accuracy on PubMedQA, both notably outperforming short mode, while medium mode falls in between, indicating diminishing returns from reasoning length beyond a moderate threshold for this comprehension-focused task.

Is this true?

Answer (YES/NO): NO